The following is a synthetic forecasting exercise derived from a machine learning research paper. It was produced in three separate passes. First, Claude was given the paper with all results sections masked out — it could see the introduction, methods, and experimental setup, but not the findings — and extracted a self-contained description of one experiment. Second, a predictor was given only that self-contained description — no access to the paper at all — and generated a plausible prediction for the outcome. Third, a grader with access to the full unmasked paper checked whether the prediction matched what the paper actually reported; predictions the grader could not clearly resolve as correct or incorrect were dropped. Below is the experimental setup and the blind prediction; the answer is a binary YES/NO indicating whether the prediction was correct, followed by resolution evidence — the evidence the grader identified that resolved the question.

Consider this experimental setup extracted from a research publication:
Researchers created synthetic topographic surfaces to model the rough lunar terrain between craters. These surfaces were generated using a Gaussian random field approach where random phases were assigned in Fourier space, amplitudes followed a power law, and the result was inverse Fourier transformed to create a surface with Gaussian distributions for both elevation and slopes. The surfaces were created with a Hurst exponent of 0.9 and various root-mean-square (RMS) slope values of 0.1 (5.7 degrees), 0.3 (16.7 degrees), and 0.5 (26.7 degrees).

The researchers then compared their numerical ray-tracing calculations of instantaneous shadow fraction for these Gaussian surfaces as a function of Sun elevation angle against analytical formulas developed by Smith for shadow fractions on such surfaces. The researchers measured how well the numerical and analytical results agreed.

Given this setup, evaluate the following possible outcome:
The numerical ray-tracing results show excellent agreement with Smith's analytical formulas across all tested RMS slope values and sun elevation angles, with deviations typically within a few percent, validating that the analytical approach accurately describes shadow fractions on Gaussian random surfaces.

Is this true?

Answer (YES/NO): YES